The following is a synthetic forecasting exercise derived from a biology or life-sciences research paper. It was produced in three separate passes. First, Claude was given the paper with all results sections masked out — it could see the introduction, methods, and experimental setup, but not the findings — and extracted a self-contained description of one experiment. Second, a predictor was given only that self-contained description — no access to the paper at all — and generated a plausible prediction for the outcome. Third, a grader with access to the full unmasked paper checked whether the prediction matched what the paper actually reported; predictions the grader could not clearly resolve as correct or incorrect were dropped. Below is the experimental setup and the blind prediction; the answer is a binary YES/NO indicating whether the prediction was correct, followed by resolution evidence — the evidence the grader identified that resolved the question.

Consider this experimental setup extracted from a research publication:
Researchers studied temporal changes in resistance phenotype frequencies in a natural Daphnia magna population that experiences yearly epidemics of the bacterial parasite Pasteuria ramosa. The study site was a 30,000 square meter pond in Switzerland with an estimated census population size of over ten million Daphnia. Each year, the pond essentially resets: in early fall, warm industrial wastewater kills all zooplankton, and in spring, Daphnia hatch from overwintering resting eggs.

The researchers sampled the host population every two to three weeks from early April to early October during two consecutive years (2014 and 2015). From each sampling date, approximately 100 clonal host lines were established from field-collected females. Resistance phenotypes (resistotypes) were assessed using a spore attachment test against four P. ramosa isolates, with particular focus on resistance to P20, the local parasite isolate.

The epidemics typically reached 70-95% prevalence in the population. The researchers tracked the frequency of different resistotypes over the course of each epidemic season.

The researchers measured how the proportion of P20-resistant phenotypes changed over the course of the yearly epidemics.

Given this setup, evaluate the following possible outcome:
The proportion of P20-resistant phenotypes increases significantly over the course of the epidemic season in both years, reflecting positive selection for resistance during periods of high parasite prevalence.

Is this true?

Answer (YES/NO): YES